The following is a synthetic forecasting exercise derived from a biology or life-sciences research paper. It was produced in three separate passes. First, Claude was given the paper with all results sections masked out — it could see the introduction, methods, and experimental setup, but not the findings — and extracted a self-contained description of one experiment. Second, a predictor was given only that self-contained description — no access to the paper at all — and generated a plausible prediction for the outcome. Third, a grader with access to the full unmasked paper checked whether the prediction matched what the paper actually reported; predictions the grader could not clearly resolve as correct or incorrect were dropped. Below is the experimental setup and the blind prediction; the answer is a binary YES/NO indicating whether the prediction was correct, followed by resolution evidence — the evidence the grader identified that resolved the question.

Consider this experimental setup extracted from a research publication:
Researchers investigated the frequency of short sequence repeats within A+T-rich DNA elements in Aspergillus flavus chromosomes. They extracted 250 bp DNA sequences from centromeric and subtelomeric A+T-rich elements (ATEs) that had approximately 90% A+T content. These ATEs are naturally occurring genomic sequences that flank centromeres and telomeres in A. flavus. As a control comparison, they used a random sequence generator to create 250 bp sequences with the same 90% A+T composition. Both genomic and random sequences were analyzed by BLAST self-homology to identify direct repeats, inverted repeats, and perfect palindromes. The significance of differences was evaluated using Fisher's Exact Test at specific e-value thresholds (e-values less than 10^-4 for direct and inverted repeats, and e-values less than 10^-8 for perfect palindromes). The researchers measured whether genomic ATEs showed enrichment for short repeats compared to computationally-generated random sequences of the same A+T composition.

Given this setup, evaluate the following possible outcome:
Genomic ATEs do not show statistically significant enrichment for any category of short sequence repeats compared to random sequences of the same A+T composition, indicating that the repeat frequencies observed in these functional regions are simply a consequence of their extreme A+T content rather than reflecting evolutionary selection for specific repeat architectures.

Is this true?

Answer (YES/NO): NO